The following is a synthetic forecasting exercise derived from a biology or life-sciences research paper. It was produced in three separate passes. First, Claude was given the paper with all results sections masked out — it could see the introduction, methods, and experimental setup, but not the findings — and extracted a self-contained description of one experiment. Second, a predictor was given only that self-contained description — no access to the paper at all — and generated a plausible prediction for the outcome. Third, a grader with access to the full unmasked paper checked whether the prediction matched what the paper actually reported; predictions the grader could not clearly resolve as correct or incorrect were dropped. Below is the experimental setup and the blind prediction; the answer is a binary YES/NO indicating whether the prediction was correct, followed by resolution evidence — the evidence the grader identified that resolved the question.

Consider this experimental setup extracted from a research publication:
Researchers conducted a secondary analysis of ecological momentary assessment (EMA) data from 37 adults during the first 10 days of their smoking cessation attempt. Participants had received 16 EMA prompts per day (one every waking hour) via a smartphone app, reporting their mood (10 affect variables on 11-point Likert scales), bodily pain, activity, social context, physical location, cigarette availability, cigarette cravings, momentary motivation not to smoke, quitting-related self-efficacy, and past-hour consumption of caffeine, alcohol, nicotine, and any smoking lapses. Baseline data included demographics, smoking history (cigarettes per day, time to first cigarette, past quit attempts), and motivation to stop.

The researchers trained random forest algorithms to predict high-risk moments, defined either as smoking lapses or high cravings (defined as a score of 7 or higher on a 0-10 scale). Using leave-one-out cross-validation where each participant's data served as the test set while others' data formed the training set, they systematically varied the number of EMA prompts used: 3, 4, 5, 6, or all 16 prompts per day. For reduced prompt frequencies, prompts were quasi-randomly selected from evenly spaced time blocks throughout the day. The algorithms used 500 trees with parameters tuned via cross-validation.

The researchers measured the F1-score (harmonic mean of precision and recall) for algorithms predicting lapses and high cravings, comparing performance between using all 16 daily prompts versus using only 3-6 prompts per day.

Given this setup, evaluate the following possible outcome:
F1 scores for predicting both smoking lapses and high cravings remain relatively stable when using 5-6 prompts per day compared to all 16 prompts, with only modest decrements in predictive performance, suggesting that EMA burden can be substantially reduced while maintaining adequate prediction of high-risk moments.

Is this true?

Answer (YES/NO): YES